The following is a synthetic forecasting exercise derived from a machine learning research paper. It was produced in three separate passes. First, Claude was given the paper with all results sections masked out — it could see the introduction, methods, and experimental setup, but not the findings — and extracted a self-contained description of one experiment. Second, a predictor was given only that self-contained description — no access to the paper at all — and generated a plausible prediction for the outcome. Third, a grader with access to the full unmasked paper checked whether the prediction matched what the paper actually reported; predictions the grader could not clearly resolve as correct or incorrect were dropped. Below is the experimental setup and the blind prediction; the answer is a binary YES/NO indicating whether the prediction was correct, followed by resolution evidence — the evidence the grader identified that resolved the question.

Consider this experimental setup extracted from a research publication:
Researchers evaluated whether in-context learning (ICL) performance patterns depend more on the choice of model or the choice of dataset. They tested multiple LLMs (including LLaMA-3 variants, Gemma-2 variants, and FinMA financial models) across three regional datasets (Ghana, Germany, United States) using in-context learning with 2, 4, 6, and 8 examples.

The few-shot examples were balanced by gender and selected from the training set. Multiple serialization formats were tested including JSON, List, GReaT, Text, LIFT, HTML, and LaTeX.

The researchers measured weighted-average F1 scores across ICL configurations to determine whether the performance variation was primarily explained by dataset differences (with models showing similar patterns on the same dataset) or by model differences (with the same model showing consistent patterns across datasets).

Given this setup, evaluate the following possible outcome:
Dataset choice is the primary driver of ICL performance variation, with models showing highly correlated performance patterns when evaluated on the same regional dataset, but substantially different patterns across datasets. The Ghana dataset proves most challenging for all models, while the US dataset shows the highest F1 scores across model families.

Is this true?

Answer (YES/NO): NO